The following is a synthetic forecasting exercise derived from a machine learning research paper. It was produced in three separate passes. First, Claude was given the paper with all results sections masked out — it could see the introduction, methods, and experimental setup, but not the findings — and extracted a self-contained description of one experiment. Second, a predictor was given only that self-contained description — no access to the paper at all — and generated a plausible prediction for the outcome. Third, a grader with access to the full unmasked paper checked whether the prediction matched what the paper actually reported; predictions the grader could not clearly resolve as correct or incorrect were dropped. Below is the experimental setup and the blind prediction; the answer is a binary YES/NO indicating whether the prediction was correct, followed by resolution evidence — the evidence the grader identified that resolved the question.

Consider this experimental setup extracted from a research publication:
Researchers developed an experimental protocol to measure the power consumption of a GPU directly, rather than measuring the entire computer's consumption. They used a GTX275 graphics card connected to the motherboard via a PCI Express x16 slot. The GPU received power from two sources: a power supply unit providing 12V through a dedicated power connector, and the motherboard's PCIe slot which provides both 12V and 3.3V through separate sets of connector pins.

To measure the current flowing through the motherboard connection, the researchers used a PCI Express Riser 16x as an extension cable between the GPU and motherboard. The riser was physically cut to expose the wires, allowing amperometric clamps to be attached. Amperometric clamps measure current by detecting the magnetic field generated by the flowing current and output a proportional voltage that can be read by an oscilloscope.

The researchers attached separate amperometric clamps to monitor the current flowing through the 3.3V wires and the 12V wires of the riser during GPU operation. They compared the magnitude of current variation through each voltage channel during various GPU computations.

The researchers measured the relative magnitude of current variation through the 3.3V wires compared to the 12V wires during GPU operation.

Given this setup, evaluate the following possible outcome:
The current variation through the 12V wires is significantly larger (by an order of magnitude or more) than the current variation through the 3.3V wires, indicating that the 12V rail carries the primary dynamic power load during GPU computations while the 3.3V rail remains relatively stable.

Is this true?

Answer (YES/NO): NO